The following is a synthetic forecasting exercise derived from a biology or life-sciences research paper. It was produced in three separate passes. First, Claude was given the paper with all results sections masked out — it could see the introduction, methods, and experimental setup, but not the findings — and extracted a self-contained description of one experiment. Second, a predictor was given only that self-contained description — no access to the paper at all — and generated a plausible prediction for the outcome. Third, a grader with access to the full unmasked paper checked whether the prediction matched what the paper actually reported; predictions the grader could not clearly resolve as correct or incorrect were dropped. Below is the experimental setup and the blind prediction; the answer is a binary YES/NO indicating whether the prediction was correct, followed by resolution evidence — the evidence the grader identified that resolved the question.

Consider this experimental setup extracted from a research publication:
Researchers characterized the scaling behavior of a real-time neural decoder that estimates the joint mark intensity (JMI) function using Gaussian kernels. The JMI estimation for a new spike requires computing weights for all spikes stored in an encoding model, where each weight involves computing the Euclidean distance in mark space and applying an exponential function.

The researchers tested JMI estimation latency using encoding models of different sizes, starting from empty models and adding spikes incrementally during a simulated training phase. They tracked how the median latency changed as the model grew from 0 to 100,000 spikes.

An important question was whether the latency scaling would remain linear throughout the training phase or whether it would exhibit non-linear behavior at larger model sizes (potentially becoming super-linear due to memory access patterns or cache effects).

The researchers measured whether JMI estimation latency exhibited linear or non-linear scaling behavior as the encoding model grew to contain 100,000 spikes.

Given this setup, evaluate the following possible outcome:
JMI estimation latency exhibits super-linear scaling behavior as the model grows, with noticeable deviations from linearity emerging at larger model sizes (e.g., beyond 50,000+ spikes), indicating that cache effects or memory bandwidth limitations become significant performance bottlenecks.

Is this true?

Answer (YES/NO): NO